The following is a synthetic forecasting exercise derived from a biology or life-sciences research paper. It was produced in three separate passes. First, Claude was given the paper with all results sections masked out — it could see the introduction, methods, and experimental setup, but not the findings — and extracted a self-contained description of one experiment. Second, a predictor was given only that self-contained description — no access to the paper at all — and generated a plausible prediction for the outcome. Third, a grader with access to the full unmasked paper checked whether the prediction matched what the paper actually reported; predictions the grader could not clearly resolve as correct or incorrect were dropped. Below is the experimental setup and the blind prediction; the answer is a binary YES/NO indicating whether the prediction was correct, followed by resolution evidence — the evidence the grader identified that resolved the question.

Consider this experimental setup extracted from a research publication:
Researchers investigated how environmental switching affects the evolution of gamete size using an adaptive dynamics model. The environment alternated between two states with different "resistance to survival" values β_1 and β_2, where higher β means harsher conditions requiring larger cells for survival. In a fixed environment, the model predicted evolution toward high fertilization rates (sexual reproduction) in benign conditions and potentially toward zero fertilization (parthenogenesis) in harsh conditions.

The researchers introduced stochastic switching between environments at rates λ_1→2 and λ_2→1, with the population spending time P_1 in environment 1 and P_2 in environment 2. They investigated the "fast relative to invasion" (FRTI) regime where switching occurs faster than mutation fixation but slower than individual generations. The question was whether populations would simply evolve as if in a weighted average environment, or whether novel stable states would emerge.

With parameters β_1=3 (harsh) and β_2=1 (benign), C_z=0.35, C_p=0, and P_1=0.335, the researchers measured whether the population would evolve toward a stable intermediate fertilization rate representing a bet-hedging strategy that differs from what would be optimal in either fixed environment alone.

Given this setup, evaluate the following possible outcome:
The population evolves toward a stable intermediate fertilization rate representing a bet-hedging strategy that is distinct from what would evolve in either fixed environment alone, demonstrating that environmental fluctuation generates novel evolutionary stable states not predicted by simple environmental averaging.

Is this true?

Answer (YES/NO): YES